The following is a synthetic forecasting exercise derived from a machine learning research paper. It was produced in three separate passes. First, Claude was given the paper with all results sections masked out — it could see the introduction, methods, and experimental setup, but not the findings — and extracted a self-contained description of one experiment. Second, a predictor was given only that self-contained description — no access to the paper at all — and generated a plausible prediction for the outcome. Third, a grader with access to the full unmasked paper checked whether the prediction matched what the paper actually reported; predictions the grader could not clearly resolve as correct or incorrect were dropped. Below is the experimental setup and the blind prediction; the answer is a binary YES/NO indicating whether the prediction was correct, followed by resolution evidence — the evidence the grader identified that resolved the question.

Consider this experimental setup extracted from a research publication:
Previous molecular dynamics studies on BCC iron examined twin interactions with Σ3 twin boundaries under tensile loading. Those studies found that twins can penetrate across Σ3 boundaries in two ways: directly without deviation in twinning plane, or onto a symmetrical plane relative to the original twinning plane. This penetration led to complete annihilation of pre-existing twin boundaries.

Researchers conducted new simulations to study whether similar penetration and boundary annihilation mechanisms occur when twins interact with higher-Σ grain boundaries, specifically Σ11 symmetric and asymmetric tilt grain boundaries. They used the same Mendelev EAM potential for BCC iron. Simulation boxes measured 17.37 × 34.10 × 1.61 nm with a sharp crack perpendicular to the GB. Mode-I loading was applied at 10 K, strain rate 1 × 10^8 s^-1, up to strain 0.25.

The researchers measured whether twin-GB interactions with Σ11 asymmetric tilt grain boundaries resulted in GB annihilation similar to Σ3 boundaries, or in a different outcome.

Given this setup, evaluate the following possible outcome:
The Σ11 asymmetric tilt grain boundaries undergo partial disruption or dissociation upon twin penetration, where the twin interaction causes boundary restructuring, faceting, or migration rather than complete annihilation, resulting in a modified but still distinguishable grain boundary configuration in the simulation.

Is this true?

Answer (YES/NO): NO